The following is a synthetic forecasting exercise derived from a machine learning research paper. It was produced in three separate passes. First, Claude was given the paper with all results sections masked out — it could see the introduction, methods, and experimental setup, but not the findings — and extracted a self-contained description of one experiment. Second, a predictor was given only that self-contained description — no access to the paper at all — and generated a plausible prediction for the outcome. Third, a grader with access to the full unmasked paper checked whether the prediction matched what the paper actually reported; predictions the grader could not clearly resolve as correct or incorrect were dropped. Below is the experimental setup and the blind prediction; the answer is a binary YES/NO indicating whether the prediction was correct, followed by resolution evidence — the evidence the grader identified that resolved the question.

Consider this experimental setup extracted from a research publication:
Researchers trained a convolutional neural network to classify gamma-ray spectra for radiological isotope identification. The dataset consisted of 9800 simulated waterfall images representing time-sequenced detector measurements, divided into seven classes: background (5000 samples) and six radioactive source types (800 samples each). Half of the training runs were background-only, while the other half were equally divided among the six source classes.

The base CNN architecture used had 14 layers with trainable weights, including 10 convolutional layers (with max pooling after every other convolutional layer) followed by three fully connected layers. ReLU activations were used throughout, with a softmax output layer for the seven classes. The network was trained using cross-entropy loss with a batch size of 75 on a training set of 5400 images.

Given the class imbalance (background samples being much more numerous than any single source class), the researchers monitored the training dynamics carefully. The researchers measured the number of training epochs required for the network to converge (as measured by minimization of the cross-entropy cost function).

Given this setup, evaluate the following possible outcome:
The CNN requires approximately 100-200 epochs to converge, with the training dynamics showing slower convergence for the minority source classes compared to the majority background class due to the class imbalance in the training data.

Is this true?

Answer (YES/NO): NO